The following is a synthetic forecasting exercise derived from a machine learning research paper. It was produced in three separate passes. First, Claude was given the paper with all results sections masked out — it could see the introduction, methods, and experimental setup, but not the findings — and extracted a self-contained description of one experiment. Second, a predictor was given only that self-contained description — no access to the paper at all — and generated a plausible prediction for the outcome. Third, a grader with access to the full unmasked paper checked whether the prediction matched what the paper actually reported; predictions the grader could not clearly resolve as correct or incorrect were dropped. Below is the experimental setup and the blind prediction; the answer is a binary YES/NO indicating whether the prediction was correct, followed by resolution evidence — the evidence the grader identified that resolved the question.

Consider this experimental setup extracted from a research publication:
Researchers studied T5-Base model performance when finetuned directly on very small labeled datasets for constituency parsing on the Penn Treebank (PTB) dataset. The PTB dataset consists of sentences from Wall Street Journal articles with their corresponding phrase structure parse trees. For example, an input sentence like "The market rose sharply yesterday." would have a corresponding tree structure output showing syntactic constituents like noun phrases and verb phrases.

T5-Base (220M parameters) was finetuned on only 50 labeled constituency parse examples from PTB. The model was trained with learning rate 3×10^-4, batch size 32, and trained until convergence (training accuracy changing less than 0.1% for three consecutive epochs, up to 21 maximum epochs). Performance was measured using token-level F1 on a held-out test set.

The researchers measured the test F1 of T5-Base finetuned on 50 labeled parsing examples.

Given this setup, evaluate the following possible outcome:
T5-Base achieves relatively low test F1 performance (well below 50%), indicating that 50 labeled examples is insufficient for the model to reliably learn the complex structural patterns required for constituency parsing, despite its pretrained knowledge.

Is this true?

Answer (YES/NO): YES